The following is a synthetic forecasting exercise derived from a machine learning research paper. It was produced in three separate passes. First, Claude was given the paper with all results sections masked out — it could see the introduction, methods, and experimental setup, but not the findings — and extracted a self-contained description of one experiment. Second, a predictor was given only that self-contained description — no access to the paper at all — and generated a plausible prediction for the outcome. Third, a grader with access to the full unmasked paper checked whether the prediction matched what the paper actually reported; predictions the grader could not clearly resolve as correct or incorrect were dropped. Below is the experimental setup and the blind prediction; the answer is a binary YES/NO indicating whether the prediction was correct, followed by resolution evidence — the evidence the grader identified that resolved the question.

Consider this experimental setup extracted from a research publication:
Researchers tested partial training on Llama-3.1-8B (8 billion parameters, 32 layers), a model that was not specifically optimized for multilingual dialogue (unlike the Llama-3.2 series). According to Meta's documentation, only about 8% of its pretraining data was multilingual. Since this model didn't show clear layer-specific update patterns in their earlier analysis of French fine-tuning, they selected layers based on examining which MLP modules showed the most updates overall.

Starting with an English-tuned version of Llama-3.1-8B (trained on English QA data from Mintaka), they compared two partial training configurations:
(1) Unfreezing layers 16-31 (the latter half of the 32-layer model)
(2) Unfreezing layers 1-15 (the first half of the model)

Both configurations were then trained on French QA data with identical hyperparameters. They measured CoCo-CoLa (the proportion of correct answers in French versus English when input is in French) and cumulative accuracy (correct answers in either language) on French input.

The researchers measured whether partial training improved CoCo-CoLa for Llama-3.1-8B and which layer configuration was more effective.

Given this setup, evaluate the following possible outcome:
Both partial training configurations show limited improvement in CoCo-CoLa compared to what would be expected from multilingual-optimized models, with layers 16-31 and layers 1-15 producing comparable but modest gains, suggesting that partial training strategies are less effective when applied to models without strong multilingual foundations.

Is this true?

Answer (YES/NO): NO